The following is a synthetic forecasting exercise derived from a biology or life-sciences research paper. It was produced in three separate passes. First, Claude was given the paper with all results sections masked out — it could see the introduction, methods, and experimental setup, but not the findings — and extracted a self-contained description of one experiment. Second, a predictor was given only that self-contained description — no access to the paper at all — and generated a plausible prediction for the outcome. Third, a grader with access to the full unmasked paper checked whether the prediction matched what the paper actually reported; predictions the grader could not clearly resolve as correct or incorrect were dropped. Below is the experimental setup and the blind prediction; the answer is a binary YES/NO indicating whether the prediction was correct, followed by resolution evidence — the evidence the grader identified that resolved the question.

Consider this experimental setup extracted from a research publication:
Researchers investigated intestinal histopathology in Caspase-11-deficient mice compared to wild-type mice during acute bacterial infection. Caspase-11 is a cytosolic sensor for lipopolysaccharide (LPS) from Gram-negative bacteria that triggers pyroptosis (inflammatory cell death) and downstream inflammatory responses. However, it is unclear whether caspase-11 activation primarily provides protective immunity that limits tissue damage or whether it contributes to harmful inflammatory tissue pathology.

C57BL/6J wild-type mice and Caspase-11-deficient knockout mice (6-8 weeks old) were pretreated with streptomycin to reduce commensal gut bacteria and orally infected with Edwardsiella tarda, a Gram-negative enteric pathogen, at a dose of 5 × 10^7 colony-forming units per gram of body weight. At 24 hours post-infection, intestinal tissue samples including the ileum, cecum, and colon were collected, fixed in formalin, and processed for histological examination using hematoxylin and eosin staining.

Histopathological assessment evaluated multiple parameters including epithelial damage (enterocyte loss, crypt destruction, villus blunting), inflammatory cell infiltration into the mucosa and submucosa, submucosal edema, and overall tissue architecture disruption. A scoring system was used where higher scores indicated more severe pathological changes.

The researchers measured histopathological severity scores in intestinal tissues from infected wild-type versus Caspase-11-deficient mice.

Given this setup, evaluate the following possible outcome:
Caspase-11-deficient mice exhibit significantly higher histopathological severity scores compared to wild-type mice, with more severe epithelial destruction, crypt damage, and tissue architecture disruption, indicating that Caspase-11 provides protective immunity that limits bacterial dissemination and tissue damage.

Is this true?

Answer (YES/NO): NO